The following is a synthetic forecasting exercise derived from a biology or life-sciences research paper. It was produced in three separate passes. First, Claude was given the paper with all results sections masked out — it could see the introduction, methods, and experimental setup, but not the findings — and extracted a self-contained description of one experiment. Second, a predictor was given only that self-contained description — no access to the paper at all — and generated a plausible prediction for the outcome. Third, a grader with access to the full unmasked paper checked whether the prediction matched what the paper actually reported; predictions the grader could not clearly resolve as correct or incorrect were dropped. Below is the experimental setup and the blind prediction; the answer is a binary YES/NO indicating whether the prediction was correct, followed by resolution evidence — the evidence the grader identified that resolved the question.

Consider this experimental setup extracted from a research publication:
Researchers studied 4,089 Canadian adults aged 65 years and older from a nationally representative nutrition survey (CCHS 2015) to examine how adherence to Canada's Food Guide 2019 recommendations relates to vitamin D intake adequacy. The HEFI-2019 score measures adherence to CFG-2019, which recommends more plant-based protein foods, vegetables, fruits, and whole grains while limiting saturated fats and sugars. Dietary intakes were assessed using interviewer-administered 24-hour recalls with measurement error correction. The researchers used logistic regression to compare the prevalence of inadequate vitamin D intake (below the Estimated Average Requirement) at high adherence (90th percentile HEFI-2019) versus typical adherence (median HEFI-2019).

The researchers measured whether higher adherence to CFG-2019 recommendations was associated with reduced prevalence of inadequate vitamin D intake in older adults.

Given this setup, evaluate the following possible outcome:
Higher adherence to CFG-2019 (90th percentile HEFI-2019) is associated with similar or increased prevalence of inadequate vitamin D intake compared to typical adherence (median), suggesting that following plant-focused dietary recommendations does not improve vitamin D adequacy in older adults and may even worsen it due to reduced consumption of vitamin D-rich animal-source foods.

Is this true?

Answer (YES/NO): YES